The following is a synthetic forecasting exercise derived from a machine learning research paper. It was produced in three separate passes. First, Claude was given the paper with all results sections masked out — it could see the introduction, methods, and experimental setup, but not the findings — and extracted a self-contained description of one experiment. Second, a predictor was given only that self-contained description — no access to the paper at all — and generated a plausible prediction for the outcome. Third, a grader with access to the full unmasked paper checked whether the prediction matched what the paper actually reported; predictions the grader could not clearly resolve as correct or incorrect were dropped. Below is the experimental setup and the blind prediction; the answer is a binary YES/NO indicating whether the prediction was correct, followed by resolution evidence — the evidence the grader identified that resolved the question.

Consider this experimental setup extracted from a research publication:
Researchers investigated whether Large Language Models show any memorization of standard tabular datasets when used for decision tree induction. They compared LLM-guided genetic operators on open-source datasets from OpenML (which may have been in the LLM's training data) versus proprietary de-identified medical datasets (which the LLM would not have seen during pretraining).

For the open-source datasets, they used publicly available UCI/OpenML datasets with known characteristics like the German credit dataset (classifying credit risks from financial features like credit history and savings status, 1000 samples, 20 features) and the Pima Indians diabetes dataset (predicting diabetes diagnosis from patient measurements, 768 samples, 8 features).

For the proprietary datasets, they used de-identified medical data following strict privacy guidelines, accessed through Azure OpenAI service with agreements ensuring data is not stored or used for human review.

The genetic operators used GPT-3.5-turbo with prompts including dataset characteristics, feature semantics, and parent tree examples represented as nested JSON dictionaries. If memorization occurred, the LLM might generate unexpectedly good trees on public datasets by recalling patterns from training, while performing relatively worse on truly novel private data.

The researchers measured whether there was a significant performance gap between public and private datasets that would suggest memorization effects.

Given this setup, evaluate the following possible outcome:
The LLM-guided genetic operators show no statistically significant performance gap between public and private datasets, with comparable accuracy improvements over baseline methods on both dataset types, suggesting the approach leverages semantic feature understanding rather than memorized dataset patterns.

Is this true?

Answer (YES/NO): YES